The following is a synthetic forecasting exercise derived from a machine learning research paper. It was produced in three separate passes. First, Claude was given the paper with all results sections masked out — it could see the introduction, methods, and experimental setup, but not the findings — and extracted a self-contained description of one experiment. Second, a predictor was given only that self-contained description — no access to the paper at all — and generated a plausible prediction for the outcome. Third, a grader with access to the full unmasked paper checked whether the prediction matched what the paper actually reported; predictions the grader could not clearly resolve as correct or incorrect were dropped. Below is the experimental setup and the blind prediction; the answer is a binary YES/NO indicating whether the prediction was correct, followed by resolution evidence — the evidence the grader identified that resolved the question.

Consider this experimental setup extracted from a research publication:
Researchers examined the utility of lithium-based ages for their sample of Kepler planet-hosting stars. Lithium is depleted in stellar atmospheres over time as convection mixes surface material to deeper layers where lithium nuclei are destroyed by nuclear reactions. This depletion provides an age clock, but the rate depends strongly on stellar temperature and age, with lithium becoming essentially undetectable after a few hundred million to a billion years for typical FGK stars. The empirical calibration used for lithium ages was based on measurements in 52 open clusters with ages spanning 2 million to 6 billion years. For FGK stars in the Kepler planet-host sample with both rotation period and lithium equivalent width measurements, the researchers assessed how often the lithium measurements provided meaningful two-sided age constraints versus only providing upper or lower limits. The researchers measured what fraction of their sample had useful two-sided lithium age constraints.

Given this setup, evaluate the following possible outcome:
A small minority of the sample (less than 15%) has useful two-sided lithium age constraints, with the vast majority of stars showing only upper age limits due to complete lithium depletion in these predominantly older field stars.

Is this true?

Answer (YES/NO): YES